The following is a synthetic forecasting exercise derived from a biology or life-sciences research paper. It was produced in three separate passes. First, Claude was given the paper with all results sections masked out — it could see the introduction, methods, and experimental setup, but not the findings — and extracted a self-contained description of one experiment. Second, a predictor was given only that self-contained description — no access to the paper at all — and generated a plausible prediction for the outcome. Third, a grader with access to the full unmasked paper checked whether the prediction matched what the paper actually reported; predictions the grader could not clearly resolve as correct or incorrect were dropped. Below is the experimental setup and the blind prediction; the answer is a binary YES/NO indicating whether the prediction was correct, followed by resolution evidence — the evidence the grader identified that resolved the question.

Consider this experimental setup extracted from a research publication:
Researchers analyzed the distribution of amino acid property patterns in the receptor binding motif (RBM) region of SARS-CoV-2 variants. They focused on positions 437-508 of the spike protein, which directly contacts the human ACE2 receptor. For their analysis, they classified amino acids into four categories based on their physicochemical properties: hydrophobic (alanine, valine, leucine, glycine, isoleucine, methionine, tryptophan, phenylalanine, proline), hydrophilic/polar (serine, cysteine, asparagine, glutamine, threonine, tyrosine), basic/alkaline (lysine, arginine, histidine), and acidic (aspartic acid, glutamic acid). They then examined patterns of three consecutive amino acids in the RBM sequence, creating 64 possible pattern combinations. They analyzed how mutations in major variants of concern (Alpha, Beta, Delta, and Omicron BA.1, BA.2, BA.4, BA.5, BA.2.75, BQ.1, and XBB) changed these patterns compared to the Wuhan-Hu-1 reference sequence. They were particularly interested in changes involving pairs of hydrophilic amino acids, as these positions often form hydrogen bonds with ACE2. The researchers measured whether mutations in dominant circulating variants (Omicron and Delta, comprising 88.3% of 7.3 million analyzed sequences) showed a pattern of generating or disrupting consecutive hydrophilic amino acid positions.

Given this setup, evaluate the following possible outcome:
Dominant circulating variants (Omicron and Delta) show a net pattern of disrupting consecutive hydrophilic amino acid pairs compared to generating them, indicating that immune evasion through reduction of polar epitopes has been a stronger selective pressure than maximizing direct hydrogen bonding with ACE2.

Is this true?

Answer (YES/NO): NO